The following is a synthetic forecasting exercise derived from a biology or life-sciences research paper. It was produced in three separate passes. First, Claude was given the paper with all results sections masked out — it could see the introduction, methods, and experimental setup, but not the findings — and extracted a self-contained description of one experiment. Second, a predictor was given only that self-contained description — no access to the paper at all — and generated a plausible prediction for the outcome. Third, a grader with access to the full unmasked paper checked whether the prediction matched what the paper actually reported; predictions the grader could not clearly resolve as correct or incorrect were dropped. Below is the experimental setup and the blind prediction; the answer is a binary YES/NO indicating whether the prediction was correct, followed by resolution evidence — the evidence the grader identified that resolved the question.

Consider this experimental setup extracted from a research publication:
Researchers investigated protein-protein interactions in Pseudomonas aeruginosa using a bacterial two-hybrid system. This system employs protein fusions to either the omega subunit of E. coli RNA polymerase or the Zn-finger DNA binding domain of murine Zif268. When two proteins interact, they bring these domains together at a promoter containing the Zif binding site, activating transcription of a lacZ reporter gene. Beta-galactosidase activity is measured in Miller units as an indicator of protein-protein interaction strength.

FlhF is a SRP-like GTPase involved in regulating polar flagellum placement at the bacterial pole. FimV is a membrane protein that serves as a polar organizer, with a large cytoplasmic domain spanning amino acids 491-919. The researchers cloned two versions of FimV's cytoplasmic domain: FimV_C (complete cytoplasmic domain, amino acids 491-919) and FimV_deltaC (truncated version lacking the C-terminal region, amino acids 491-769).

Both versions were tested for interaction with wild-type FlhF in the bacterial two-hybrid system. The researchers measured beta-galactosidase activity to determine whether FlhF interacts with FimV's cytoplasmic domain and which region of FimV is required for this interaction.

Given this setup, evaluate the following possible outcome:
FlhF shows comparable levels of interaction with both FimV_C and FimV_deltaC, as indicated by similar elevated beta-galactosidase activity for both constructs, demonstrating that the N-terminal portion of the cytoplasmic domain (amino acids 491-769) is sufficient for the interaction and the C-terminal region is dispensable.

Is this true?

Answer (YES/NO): NO